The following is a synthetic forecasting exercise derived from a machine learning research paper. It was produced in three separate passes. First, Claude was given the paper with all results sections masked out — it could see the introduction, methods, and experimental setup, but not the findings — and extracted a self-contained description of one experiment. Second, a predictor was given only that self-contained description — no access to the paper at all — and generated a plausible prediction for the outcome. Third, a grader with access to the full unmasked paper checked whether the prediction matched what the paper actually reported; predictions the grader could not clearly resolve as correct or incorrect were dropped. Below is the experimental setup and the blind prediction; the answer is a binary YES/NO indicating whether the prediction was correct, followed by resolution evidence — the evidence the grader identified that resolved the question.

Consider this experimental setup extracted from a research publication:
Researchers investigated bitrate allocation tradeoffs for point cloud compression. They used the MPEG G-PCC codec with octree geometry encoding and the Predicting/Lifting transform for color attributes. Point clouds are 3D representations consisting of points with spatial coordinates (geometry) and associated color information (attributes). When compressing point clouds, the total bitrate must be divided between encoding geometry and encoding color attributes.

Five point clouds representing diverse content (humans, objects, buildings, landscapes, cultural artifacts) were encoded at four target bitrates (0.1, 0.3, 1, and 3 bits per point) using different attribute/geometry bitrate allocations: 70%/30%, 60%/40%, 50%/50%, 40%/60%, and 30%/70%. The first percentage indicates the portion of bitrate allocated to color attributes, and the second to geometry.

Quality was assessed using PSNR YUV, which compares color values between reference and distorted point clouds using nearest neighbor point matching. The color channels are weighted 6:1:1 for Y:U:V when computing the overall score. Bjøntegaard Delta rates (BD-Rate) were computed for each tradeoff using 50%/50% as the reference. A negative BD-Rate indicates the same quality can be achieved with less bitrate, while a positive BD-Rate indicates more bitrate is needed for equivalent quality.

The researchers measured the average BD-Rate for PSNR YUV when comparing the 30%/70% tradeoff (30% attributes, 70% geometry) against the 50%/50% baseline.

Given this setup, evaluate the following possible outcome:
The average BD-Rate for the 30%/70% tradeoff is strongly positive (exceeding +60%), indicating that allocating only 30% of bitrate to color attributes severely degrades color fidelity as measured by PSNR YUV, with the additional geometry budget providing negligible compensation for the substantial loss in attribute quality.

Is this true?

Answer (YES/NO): NO